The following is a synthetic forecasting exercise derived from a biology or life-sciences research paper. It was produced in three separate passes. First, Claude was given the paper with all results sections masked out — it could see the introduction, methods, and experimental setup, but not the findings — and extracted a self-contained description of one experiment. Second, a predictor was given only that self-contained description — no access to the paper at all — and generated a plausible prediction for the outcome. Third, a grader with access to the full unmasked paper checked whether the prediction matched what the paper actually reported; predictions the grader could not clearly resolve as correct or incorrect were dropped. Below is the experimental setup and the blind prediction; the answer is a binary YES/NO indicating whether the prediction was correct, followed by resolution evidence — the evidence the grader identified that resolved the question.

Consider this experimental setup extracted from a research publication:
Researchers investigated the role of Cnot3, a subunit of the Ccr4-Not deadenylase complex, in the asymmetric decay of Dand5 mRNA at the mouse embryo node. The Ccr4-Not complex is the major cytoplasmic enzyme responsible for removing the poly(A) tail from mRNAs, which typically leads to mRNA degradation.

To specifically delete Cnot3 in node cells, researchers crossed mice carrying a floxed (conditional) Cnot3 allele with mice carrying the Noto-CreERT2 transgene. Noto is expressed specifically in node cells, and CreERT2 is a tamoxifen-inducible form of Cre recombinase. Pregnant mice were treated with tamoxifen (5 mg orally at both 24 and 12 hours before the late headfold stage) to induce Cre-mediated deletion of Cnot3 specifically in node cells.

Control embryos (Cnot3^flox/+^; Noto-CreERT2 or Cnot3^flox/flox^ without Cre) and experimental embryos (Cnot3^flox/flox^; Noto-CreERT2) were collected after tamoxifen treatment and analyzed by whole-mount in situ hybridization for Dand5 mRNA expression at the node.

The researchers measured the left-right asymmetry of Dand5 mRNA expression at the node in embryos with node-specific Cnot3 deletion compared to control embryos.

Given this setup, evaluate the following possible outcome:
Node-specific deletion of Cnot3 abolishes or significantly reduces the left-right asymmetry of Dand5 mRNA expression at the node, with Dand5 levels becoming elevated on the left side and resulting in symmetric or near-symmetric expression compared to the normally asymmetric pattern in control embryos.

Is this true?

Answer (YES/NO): YES